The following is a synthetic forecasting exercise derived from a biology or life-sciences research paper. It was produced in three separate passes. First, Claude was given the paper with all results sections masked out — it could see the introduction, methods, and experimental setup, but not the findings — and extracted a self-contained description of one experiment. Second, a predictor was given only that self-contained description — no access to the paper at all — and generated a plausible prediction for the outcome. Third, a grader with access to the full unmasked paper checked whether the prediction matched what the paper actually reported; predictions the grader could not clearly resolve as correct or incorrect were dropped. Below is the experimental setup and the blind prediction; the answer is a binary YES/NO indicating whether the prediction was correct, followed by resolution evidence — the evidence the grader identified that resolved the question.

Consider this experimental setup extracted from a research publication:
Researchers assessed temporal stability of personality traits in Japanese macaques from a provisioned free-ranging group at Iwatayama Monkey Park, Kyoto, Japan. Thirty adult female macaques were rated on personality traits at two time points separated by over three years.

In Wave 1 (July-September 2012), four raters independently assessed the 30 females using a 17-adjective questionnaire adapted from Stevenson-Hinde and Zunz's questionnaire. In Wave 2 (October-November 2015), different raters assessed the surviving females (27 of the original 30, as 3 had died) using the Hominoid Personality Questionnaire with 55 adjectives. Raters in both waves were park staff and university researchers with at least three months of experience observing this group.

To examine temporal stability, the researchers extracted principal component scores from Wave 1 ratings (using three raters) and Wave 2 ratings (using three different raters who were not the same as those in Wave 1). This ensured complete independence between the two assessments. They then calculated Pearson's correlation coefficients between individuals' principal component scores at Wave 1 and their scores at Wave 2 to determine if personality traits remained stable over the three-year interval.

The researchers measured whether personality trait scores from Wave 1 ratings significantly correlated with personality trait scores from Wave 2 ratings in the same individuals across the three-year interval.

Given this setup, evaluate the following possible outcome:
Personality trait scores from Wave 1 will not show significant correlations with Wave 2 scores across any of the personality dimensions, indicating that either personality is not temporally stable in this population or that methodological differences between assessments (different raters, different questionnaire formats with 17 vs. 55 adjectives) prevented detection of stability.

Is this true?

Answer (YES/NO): NO